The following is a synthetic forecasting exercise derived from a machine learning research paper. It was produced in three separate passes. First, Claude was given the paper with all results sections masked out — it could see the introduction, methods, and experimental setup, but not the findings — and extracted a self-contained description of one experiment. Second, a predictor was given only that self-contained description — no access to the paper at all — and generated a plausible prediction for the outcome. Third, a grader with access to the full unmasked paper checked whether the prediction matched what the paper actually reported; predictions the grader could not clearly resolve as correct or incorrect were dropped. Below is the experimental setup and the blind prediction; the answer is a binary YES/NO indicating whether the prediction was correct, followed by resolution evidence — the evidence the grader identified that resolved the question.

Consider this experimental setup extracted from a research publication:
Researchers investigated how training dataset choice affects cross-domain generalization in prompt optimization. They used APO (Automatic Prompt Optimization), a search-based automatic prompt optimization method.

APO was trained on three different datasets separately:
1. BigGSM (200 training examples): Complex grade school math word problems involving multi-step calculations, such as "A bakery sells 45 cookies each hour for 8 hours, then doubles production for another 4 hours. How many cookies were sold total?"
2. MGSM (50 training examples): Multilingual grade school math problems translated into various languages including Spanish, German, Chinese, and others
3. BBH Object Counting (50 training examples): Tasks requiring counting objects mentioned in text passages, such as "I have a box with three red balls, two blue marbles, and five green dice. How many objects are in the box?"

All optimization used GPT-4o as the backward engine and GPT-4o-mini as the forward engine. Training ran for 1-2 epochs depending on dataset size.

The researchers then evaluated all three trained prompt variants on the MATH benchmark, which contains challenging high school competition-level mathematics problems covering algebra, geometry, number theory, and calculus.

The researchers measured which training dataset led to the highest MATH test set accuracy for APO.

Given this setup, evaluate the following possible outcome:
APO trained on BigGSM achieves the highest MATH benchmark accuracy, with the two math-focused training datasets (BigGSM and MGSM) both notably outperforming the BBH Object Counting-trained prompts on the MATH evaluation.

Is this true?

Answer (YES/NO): NO